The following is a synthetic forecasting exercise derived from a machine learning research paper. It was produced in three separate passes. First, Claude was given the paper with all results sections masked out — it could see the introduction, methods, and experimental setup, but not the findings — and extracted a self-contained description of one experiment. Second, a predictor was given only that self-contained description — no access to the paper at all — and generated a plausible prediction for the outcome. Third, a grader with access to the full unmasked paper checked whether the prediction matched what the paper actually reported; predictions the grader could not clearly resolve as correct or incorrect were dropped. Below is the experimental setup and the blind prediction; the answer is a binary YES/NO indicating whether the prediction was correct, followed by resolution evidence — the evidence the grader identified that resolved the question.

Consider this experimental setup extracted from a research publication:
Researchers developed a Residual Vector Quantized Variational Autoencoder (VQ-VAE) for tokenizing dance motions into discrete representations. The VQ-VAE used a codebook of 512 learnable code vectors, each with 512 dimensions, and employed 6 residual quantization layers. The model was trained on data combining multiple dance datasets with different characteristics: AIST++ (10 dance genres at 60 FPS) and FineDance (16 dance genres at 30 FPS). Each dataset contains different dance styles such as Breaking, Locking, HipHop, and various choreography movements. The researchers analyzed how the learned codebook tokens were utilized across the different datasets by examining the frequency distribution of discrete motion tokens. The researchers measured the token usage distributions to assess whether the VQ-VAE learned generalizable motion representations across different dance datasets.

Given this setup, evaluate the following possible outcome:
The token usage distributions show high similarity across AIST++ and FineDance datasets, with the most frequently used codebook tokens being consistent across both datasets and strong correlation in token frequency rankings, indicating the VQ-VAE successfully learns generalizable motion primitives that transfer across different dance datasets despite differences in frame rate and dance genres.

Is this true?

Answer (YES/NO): NO